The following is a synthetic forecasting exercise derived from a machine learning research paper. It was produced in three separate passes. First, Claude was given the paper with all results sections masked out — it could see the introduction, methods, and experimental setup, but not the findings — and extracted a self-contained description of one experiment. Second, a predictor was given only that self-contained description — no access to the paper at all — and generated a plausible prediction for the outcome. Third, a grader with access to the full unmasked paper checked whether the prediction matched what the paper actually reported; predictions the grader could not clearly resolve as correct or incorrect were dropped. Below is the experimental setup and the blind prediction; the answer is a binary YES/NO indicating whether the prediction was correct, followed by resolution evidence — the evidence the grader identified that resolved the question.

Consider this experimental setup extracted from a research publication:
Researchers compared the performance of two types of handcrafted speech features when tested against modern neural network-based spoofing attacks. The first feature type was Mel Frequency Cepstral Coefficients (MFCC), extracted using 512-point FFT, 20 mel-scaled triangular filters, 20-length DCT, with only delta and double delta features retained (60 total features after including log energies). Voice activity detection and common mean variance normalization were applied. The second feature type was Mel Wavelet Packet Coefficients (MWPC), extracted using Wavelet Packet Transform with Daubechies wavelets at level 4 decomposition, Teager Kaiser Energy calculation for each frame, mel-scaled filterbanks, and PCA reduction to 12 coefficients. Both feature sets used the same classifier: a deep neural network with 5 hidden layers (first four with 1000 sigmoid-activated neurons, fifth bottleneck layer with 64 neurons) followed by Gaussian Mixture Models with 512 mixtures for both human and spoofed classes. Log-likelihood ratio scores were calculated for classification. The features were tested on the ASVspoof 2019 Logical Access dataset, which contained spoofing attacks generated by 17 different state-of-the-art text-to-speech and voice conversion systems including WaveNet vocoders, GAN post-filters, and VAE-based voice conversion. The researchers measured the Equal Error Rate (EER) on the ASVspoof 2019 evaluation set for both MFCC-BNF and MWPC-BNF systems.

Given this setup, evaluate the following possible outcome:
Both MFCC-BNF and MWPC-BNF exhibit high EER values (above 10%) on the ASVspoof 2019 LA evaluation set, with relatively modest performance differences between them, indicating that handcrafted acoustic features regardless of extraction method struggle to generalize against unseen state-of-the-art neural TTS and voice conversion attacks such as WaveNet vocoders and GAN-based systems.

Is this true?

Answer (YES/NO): YES